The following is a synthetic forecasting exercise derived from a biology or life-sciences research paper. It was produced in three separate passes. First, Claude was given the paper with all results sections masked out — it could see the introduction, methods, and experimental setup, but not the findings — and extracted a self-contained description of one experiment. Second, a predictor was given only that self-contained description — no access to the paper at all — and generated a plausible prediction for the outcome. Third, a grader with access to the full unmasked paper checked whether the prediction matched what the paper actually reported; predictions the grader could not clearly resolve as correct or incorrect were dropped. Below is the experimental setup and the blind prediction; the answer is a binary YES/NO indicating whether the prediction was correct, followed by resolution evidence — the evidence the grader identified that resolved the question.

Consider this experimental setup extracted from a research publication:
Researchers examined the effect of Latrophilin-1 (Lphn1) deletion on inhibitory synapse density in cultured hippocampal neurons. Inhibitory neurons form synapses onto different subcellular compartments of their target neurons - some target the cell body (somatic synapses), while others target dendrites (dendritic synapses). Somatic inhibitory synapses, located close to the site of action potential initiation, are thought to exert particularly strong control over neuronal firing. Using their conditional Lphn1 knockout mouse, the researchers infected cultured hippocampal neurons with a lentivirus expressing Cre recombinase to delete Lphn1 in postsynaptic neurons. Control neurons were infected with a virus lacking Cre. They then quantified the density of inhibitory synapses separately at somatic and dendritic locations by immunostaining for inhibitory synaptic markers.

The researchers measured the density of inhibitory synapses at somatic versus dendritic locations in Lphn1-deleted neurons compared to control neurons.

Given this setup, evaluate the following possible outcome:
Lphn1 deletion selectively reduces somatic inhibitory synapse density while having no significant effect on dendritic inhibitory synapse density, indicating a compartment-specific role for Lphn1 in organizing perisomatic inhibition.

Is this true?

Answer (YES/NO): YES